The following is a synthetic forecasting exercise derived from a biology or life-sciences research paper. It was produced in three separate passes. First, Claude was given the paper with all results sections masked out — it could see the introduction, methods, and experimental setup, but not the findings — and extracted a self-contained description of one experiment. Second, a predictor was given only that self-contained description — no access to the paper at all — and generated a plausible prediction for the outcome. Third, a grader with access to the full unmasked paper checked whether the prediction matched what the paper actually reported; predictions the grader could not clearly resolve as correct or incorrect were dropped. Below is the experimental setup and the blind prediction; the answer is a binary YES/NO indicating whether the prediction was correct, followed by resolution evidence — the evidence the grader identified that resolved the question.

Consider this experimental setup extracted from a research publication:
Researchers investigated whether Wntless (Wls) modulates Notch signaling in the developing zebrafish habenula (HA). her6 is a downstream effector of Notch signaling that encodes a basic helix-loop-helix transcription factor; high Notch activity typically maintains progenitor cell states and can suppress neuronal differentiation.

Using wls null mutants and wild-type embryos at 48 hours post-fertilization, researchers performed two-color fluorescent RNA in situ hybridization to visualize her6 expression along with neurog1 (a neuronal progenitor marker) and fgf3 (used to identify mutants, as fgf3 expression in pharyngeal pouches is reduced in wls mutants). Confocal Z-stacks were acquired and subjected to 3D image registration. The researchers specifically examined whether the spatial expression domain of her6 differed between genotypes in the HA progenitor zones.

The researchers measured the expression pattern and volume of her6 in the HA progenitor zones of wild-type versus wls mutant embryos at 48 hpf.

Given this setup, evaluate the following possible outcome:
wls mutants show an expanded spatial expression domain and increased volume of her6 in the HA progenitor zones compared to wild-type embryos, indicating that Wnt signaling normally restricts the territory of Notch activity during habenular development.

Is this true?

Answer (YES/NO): YES